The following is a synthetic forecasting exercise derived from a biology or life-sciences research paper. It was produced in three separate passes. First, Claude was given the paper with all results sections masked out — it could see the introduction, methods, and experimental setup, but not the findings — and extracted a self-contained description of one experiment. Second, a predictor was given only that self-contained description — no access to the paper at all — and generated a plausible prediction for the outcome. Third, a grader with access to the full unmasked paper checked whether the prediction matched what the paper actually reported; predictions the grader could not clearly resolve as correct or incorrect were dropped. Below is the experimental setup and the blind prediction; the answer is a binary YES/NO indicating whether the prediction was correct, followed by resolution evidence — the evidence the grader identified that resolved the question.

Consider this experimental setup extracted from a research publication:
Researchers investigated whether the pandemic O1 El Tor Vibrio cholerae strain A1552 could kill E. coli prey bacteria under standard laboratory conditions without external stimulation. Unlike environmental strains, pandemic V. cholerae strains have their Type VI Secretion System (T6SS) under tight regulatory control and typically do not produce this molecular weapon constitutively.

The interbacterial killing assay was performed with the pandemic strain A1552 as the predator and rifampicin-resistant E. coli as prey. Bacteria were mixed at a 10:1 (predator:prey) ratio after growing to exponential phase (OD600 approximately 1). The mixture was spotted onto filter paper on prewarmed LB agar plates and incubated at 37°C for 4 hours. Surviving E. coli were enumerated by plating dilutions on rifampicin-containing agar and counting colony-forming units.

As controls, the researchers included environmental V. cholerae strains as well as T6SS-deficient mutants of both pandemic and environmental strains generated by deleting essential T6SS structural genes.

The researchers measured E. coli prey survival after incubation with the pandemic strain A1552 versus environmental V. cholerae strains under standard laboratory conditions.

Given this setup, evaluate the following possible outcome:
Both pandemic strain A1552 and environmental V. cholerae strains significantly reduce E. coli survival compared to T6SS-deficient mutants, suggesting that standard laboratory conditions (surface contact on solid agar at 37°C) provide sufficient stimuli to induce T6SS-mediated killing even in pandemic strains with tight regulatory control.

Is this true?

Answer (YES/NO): NO